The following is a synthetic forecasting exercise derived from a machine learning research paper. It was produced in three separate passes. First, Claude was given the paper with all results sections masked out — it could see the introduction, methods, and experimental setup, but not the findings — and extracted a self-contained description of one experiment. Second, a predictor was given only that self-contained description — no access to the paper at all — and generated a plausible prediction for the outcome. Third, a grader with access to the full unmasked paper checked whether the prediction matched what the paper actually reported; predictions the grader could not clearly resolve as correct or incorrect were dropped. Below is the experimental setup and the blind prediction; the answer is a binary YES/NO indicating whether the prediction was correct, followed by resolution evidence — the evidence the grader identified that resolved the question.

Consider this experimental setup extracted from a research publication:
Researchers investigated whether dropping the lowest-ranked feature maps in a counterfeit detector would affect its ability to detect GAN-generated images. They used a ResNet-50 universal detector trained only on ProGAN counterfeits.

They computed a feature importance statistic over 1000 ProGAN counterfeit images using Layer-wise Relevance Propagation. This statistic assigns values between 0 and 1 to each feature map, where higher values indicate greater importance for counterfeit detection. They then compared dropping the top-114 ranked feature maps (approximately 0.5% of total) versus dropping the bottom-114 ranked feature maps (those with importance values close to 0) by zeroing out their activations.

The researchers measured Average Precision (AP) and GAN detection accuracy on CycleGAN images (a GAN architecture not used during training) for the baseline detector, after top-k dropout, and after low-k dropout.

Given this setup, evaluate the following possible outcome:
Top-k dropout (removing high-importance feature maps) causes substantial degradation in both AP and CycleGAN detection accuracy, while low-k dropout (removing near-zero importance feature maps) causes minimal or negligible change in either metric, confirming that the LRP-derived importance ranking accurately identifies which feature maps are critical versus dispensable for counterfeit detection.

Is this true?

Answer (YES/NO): YES